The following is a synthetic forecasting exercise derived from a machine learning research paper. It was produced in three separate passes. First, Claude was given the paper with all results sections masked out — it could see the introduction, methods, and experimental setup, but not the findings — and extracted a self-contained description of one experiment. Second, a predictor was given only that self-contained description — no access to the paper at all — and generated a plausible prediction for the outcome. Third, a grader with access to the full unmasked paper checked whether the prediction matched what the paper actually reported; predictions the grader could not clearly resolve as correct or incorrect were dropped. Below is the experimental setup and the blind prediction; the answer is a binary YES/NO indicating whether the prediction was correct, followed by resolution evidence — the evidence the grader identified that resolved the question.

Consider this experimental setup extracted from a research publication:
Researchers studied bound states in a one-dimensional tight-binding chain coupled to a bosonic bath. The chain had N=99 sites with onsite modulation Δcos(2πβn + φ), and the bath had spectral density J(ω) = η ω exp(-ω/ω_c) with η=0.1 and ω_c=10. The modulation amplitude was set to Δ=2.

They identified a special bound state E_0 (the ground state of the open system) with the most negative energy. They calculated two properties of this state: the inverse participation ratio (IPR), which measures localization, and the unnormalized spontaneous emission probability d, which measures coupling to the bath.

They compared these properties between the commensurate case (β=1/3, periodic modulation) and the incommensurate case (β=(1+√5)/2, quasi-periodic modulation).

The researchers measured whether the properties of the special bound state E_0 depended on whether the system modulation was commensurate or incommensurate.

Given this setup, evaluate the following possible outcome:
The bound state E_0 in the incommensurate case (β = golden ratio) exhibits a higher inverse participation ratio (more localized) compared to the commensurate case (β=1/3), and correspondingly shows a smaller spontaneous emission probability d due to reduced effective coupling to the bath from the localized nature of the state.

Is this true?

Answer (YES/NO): NO